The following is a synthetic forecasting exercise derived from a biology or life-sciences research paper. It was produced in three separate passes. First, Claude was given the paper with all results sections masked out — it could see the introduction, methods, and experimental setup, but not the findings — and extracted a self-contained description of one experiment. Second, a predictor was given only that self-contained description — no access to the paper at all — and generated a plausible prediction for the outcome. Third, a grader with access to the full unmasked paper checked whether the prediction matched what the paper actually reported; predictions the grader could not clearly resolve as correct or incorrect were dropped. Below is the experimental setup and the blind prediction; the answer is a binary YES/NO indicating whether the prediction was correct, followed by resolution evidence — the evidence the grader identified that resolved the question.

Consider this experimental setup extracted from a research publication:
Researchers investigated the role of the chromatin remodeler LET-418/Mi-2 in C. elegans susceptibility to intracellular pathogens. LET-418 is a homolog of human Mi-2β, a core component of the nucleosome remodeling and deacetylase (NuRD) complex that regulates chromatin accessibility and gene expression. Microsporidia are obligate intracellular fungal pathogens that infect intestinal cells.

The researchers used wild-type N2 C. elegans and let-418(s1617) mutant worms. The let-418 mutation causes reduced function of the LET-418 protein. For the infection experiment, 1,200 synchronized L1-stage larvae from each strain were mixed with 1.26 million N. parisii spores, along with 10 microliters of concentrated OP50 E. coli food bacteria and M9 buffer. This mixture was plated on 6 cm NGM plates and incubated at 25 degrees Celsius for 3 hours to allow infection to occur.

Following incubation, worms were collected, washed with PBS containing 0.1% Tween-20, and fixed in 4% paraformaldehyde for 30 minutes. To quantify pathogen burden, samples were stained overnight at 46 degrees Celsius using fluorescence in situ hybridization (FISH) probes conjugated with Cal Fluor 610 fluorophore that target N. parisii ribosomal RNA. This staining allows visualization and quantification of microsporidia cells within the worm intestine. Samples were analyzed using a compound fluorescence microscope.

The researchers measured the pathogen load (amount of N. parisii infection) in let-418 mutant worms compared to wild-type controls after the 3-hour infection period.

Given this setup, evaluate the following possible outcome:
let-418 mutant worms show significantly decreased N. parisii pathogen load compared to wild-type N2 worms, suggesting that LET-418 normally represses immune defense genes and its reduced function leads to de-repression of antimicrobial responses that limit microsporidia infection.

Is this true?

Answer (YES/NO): YES